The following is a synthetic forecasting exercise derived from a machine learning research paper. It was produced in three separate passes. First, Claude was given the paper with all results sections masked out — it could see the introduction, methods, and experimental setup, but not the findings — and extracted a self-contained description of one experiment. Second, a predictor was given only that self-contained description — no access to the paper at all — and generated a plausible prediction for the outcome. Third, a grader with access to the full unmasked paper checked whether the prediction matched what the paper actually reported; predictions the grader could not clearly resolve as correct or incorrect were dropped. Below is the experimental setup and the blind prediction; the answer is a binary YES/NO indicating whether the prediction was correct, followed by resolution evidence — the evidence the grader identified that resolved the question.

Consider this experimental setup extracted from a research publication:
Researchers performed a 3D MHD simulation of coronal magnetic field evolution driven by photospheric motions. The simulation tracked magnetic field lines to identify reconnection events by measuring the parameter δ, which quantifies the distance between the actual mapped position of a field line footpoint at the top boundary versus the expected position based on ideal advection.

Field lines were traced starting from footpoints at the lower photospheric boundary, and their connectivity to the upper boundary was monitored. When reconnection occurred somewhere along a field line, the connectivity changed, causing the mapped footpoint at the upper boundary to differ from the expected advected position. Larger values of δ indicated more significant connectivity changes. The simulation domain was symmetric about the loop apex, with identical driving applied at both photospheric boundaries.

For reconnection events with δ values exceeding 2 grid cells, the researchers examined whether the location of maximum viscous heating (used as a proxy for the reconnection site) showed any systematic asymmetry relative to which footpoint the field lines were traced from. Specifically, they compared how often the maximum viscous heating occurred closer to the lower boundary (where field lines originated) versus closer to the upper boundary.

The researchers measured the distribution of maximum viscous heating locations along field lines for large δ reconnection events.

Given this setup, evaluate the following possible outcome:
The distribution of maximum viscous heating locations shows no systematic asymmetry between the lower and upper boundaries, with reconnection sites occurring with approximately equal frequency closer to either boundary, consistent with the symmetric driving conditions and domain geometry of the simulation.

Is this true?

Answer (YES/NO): NO